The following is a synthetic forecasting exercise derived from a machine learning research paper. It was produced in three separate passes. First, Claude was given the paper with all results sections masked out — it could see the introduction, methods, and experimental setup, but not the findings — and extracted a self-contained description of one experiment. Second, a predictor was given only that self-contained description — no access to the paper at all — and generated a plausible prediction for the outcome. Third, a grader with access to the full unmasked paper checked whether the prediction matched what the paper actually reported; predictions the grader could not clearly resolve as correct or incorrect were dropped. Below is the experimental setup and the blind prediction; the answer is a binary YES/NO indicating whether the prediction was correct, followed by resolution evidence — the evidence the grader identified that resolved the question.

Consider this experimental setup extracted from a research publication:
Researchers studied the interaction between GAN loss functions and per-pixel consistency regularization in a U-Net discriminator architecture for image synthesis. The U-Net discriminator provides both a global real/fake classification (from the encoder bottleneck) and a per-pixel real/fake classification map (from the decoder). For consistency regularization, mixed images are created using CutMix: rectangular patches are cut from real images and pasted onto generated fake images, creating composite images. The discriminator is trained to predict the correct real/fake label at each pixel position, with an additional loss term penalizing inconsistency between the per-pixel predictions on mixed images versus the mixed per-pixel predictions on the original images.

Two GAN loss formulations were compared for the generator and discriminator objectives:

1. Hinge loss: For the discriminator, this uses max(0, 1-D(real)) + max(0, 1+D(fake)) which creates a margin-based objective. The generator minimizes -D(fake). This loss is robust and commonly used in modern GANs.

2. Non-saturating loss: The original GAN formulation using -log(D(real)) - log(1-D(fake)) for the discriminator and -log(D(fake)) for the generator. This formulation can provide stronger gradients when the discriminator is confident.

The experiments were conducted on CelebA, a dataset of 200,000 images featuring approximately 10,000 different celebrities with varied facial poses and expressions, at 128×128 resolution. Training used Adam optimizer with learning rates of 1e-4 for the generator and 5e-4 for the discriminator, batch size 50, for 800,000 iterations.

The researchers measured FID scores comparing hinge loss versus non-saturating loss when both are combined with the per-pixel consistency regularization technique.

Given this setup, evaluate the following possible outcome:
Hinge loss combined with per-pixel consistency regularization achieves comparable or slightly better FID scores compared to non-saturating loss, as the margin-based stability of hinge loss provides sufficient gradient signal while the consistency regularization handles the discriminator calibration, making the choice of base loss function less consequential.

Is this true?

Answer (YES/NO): NO